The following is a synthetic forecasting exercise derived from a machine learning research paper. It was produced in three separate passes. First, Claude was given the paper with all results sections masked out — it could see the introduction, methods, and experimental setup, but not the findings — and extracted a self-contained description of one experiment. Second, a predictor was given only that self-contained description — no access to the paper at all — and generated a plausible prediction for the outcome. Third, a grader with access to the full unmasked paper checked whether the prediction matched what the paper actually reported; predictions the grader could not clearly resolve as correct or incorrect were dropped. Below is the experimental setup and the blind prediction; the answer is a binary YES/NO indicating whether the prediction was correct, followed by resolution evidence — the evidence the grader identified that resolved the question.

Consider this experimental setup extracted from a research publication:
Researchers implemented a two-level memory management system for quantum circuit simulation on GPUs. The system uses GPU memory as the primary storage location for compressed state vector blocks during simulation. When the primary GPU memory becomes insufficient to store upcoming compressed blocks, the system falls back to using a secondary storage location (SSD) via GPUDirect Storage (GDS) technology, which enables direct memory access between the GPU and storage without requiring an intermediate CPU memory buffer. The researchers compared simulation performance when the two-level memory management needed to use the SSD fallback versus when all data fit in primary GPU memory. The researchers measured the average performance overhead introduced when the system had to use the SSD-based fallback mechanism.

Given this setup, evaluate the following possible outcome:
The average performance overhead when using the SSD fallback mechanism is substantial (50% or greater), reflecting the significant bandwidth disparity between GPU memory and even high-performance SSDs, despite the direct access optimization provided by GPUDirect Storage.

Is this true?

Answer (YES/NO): NO